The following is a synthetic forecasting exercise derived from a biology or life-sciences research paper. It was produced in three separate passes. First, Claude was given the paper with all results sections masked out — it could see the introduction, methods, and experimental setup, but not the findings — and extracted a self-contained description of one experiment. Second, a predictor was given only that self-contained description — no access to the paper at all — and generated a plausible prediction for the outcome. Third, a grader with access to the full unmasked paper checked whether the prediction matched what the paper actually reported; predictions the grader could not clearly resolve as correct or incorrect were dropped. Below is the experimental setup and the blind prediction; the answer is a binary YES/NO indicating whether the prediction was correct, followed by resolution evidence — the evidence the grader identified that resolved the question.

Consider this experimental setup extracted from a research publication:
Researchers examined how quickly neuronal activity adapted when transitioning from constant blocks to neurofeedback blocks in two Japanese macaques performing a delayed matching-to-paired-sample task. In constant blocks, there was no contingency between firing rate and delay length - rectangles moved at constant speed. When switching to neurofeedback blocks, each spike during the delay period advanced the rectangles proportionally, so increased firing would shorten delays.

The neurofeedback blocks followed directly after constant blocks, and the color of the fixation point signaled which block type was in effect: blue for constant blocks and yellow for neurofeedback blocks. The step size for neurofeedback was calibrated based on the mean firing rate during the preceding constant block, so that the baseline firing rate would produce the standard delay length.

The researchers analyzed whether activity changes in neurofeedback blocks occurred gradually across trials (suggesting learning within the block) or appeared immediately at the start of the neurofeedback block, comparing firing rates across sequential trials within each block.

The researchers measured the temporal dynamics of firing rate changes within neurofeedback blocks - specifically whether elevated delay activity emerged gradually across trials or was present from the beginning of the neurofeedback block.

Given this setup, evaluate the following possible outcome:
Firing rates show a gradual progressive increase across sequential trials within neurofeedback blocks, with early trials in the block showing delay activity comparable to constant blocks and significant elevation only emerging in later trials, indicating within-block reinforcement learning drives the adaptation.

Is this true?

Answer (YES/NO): NO